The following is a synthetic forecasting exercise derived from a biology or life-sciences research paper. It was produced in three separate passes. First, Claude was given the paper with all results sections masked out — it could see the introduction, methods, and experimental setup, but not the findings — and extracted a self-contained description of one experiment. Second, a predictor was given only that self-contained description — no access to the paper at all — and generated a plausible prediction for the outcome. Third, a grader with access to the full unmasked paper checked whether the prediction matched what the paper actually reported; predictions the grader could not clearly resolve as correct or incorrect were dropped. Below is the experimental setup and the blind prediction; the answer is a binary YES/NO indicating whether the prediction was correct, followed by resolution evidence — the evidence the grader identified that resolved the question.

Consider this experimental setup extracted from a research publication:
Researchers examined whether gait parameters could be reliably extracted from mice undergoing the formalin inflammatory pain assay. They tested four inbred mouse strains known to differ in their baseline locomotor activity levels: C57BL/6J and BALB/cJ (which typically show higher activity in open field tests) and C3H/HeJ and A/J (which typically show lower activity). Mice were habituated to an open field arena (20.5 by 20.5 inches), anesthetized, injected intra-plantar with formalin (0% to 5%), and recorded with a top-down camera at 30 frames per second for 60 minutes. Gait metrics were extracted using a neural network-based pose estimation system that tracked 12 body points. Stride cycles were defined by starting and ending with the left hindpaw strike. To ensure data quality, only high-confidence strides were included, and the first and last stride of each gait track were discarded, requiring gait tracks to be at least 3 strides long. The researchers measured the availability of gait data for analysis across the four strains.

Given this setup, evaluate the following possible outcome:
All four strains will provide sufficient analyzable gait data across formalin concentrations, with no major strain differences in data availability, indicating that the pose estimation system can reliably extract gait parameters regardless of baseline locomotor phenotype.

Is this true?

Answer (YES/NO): NO